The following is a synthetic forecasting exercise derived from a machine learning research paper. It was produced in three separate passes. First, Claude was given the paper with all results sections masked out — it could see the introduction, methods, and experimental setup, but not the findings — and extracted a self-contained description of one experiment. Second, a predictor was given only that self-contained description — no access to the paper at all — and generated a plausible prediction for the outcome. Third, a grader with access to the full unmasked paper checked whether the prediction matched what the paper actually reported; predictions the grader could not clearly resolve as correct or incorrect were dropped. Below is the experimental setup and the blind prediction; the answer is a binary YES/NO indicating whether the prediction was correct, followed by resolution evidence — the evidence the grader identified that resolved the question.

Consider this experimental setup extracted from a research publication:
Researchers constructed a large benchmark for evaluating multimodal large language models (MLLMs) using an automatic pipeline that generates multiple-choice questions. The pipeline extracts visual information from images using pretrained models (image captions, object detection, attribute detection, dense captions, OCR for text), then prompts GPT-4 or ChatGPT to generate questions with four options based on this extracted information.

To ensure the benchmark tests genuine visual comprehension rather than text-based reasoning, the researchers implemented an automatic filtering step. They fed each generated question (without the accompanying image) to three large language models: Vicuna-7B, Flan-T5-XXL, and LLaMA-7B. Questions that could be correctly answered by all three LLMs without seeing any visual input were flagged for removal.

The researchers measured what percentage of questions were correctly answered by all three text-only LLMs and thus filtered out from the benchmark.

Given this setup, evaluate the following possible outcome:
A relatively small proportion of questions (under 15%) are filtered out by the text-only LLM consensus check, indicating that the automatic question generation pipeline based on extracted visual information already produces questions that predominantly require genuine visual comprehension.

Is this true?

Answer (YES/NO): YES